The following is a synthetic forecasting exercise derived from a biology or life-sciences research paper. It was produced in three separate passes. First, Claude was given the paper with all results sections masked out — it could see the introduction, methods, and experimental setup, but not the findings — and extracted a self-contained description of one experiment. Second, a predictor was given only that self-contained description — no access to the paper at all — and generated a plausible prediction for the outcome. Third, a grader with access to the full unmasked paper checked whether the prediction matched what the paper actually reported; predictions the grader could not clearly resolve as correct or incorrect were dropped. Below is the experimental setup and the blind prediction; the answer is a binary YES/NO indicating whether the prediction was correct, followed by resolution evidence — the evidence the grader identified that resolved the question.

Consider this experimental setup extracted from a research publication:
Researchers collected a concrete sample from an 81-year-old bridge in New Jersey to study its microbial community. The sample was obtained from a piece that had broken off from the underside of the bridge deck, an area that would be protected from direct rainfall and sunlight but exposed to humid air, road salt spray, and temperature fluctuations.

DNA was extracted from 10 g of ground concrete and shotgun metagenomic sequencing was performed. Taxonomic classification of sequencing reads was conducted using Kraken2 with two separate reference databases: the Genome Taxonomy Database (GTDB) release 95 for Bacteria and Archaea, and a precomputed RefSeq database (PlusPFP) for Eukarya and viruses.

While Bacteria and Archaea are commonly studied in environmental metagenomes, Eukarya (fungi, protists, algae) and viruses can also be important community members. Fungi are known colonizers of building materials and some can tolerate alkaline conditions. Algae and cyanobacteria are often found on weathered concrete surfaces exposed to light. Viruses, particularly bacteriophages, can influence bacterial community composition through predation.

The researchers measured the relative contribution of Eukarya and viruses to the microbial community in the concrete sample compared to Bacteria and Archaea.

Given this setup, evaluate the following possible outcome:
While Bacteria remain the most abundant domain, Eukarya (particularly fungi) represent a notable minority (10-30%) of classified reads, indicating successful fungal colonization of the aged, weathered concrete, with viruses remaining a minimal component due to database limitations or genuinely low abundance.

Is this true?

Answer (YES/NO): NO